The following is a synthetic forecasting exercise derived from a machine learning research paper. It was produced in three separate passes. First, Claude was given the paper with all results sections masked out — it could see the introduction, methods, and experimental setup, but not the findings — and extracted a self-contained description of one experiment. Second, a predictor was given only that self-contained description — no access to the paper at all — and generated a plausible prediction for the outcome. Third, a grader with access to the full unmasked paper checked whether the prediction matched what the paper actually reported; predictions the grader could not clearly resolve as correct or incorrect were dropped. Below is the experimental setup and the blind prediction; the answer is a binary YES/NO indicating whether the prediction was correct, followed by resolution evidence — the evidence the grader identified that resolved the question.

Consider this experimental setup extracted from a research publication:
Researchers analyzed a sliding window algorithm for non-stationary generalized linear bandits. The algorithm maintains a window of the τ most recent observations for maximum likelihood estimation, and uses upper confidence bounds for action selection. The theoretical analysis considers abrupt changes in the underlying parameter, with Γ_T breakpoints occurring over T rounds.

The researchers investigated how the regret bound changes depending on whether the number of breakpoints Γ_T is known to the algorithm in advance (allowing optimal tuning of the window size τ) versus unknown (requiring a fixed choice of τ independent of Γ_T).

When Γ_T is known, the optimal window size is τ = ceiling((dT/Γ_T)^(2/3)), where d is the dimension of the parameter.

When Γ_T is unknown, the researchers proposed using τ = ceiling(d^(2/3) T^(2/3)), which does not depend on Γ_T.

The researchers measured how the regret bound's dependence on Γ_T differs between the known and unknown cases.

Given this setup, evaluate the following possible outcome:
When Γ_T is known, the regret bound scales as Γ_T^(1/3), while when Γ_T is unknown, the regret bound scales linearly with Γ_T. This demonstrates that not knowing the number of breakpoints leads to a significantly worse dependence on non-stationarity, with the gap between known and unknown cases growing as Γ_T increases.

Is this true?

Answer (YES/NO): YES